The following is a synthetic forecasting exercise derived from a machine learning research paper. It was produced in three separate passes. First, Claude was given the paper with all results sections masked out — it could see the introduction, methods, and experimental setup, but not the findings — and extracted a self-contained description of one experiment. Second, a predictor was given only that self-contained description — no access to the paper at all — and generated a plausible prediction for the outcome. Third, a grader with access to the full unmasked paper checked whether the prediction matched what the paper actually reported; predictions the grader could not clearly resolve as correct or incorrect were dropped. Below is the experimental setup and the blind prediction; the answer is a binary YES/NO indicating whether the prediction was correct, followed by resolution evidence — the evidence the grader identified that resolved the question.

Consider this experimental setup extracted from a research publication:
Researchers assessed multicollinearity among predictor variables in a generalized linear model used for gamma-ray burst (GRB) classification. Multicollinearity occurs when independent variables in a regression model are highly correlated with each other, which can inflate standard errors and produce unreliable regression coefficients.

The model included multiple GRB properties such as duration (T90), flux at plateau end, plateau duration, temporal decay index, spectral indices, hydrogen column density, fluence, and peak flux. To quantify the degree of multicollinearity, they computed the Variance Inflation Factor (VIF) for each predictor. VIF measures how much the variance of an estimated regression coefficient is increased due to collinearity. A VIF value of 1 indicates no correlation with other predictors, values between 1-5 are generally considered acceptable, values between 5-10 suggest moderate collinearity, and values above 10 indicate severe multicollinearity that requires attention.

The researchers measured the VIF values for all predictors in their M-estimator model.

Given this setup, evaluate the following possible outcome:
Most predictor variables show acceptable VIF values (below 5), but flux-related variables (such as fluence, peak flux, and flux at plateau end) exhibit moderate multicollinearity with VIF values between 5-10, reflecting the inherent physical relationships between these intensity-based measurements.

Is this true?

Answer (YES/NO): NO